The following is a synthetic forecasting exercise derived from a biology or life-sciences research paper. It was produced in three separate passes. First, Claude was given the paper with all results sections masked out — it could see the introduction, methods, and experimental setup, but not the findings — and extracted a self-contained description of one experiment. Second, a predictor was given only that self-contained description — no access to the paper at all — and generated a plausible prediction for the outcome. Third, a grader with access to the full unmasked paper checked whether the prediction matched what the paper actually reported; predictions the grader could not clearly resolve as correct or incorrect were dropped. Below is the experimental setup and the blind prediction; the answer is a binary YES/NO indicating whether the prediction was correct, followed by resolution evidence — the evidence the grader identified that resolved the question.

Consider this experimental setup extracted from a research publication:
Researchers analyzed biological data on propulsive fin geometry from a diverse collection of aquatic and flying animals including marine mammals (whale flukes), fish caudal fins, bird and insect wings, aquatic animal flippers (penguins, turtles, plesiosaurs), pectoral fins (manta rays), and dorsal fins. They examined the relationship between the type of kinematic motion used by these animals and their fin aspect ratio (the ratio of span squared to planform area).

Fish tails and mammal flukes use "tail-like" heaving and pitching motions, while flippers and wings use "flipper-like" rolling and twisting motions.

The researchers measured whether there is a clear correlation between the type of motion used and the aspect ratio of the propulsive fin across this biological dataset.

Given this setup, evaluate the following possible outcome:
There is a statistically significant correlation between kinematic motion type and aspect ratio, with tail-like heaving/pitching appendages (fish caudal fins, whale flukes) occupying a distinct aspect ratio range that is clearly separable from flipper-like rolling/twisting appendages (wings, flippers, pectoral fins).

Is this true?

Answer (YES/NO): NO